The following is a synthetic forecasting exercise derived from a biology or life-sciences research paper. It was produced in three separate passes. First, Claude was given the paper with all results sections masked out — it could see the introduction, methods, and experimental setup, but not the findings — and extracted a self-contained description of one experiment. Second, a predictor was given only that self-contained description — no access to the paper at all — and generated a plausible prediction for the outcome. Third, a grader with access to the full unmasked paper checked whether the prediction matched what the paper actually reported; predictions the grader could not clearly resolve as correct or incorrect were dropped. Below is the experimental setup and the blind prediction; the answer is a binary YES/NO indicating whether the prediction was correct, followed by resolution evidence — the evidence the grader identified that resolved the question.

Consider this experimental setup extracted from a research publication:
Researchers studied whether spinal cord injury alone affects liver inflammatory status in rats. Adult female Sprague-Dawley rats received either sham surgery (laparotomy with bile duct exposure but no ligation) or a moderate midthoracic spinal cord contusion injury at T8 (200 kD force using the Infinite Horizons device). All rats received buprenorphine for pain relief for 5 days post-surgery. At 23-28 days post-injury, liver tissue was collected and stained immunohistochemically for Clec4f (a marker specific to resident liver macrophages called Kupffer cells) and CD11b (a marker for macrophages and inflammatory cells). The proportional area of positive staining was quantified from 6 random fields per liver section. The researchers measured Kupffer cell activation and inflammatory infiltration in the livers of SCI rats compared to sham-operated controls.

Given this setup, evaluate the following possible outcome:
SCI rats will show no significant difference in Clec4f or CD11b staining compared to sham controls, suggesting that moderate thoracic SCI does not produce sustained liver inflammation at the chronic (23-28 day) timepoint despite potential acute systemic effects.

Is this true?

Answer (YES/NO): NO